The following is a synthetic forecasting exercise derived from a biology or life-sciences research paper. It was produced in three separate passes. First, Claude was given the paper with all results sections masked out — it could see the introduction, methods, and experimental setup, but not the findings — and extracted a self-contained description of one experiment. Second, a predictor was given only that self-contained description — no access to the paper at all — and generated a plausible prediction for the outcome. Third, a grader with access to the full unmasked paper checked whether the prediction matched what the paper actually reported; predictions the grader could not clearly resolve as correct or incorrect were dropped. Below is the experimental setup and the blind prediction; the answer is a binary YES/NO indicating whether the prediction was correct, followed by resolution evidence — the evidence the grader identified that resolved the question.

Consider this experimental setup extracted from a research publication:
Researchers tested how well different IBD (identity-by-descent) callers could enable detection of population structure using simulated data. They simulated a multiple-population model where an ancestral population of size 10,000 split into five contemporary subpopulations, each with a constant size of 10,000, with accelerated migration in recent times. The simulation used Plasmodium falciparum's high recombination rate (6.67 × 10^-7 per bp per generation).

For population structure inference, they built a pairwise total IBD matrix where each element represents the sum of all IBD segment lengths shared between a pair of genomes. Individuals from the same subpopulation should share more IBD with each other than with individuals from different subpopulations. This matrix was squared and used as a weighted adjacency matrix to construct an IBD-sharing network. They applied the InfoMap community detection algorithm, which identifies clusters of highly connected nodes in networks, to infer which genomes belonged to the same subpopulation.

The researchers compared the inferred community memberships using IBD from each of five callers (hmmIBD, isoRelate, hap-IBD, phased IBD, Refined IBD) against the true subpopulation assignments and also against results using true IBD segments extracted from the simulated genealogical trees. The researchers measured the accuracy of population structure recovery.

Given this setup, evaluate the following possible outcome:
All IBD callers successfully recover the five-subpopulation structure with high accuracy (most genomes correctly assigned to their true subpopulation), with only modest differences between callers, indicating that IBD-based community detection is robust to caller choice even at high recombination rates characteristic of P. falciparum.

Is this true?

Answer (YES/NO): NO